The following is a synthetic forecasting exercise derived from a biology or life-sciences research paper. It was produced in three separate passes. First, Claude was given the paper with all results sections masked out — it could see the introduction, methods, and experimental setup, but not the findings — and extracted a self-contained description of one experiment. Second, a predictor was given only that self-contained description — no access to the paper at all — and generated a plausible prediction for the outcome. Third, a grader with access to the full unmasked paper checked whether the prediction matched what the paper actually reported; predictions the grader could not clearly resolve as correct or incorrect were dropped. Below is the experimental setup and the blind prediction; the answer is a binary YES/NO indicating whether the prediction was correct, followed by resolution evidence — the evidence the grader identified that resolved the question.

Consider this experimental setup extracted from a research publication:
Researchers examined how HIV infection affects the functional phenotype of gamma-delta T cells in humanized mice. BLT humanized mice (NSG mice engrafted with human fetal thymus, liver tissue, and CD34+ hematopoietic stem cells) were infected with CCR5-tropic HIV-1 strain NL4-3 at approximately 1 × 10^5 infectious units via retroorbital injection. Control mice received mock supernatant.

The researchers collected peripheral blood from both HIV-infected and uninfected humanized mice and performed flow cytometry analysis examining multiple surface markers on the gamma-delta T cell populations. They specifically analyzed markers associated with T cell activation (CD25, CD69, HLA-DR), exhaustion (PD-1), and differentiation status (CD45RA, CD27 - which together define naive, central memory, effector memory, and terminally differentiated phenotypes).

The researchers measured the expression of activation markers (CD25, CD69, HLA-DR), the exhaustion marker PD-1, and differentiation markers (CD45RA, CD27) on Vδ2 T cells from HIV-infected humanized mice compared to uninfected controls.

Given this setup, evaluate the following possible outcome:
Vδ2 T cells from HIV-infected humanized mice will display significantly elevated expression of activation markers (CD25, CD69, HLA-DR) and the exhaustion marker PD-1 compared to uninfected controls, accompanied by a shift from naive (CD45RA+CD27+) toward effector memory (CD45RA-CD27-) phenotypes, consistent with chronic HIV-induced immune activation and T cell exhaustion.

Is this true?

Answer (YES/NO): NO